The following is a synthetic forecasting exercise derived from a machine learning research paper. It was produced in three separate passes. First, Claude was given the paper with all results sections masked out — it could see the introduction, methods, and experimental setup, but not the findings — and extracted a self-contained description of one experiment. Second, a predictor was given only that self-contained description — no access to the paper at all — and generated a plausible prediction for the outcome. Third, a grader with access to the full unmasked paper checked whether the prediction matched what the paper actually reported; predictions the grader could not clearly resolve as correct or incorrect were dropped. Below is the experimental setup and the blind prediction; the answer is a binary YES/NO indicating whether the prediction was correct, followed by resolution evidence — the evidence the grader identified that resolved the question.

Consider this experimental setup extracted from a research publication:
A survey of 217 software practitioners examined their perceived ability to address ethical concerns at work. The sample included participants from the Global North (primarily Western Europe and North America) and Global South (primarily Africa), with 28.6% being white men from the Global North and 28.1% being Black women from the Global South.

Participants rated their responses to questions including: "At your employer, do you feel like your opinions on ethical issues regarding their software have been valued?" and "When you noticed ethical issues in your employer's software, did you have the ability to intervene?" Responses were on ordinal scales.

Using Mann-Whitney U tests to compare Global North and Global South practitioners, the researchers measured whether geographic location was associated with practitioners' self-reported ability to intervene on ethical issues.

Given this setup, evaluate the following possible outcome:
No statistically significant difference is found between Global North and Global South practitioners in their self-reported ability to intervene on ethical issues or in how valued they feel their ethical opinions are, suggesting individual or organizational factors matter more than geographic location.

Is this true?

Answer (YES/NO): NO